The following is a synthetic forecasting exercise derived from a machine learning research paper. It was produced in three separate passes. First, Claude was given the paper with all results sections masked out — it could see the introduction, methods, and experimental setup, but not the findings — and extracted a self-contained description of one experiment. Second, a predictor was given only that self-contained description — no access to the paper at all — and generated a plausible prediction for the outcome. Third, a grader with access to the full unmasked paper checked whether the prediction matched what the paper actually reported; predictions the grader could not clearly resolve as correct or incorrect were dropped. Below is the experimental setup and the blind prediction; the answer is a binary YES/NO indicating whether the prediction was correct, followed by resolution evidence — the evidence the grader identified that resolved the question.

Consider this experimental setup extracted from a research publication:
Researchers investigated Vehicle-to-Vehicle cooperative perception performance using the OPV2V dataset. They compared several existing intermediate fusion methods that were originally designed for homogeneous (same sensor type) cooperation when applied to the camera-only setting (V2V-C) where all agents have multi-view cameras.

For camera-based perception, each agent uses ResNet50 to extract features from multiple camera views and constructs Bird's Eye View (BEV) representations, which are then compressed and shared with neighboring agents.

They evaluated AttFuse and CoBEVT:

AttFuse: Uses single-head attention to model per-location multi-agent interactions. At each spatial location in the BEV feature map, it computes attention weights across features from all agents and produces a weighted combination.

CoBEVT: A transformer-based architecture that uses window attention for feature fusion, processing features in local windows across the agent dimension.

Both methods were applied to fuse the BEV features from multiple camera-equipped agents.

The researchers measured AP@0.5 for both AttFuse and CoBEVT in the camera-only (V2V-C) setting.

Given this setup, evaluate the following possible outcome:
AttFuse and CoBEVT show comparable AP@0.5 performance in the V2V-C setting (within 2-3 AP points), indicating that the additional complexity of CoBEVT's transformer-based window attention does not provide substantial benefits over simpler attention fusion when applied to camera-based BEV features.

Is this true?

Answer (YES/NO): NO